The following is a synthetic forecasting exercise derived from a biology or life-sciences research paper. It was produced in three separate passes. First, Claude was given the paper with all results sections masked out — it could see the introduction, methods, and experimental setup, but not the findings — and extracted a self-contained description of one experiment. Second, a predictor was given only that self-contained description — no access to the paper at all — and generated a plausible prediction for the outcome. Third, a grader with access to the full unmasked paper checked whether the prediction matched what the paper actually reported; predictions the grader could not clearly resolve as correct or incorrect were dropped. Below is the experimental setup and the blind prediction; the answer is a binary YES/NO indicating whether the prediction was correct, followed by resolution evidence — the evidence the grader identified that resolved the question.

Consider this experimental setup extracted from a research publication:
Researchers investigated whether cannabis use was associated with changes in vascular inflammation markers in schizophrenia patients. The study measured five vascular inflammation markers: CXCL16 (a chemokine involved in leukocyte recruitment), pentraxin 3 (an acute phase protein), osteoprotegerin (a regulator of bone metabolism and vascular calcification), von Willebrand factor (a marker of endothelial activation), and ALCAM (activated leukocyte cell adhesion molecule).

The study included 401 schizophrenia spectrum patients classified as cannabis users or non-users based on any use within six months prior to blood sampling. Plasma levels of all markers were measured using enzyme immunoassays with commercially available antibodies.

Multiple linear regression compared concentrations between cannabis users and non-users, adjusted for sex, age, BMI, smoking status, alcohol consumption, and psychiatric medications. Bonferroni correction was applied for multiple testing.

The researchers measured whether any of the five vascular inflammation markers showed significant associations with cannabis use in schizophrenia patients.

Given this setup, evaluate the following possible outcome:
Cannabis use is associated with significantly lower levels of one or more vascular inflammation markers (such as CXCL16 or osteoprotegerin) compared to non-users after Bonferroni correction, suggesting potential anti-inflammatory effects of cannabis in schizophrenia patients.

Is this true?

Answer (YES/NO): NO